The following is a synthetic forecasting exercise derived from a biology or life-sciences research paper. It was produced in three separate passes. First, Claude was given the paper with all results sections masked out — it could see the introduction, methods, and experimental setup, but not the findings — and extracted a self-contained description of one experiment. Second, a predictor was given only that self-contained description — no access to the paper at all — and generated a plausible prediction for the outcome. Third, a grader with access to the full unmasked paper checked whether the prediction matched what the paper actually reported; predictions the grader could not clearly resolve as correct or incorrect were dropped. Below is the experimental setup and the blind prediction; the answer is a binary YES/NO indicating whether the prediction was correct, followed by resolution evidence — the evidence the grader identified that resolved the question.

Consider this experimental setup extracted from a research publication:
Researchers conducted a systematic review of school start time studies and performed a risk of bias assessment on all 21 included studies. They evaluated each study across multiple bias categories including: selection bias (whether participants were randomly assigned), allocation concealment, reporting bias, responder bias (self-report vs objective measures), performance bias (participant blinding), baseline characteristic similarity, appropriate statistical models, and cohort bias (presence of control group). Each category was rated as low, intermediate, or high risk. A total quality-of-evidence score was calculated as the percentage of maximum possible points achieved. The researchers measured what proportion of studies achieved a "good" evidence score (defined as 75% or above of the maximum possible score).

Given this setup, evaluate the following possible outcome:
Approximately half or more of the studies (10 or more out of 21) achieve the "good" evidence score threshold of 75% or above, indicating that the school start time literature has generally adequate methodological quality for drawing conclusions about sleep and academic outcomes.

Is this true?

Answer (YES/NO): NO